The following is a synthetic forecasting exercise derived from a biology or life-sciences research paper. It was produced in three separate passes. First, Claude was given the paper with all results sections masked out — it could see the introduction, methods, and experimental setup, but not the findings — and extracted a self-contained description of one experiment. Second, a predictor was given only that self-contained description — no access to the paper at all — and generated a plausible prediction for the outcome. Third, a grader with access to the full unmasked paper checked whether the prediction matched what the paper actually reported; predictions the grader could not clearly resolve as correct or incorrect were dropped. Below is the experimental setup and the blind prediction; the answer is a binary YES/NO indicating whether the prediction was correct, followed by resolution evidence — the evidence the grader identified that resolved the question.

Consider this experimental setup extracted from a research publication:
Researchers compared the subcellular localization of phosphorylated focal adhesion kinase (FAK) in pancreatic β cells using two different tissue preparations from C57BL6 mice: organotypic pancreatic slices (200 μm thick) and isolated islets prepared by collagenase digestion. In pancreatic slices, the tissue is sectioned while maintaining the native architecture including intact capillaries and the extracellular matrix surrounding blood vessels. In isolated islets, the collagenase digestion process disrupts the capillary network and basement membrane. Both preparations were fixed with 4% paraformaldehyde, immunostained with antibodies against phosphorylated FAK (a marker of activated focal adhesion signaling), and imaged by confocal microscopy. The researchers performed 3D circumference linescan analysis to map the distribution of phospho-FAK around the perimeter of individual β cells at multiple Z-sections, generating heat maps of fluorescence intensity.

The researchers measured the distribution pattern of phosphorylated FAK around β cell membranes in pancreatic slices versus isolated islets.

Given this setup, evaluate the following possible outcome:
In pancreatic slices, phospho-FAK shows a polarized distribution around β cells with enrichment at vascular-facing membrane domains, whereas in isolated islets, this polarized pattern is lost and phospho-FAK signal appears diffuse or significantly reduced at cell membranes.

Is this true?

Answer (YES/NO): NO